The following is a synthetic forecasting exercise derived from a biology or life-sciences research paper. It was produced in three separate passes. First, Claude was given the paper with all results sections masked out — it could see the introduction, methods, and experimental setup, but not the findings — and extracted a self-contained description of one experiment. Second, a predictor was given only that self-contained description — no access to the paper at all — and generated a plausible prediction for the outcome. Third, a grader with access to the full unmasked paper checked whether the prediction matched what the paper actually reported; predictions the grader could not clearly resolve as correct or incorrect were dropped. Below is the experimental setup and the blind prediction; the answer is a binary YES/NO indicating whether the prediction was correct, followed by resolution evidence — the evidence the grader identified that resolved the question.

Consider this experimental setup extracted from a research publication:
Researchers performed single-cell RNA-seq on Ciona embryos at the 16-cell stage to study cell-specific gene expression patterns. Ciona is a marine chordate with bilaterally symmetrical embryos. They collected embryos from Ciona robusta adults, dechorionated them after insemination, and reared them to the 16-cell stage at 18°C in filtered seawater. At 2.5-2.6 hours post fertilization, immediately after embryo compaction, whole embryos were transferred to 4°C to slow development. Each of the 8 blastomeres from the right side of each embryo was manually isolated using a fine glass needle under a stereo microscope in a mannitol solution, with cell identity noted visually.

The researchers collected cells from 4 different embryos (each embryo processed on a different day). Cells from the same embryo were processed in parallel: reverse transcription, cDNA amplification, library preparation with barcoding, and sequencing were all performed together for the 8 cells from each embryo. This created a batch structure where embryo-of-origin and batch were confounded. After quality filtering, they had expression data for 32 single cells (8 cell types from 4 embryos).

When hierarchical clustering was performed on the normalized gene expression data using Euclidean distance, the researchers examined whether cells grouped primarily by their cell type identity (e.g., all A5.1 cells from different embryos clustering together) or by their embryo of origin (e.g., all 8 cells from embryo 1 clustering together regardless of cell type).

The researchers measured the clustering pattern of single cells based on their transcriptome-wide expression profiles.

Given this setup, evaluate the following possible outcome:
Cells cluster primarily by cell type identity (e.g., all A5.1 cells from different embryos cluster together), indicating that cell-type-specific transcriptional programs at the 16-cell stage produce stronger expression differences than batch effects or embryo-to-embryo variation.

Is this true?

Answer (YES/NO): NO